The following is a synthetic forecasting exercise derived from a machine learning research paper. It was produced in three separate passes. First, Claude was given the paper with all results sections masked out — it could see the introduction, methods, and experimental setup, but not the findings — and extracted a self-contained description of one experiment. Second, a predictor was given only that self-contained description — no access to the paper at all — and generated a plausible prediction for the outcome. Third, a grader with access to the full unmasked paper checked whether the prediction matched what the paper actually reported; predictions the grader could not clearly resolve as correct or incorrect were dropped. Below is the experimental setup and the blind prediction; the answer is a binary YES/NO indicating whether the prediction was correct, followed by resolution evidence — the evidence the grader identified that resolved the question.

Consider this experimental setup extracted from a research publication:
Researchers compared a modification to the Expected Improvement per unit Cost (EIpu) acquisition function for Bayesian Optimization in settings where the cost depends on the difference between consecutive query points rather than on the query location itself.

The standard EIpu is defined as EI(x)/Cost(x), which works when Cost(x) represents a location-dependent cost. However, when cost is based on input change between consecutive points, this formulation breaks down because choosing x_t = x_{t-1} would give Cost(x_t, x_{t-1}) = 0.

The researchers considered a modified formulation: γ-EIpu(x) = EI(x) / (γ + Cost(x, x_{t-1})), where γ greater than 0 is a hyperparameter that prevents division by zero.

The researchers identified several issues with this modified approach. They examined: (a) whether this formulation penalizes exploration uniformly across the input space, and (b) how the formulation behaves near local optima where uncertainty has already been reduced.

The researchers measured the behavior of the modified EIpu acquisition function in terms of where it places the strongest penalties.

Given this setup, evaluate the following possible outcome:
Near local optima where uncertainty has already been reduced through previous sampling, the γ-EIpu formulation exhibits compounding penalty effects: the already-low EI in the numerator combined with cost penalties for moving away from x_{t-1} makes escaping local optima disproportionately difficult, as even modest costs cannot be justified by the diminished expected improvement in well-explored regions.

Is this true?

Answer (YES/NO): YES